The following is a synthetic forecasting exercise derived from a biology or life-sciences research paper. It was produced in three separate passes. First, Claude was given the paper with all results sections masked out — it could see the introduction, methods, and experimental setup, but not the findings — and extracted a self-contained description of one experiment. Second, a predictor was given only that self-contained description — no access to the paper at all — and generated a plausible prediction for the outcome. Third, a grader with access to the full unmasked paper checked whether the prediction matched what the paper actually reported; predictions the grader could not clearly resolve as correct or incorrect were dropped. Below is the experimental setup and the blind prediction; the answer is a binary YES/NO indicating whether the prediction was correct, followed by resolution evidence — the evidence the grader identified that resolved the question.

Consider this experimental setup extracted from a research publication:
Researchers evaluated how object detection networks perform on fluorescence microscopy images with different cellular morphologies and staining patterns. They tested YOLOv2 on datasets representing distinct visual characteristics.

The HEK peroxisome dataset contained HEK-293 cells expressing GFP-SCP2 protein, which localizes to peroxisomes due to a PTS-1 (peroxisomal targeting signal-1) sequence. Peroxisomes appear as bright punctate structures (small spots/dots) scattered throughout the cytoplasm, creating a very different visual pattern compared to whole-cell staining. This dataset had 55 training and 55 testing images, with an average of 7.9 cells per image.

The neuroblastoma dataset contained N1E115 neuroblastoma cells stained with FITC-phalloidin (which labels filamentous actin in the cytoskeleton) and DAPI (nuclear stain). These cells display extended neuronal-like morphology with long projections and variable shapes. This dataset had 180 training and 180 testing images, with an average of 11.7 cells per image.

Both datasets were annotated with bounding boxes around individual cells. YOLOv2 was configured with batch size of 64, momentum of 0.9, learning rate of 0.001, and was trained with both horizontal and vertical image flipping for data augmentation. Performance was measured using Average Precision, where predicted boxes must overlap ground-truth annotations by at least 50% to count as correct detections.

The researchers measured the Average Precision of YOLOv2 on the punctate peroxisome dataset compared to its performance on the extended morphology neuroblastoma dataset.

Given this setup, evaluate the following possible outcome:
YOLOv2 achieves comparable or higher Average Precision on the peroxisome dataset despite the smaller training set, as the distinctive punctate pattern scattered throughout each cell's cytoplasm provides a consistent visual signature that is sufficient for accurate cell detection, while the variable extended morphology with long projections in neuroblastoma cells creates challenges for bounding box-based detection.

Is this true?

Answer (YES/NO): NO